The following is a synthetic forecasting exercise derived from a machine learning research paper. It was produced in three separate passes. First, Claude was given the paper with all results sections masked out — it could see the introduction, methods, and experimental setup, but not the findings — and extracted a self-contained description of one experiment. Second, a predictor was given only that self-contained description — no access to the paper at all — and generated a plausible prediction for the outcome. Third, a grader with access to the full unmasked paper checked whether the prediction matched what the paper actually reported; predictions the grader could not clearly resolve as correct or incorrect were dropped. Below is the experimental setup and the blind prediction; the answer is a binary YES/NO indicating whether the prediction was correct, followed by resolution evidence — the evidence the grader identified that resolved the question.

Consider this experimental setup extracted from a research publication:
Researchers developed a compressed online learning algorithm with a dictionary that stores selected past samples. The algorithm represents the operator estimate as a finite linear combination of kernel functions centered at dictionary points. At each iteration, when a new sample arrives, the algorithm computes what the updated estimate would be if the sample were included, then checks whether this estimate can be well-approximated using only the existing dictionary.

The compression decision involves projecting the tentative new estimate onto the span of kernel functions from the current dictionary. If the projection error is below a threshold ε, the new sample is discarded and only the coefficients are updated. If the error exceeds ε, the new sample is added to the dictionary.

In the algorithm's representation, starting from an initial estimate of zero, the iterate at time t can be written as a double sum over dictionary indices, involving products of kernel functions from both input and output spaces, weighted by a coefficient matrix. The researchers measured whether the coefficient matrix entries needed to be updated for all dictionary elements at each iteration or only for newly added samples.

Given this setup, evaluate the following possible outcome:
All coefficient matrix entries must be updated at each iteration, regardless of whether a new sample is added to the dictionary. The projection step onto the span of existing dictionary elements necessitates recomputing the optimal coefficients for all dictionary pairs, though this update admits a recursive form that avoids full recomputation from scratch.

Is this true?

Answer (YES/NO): YES